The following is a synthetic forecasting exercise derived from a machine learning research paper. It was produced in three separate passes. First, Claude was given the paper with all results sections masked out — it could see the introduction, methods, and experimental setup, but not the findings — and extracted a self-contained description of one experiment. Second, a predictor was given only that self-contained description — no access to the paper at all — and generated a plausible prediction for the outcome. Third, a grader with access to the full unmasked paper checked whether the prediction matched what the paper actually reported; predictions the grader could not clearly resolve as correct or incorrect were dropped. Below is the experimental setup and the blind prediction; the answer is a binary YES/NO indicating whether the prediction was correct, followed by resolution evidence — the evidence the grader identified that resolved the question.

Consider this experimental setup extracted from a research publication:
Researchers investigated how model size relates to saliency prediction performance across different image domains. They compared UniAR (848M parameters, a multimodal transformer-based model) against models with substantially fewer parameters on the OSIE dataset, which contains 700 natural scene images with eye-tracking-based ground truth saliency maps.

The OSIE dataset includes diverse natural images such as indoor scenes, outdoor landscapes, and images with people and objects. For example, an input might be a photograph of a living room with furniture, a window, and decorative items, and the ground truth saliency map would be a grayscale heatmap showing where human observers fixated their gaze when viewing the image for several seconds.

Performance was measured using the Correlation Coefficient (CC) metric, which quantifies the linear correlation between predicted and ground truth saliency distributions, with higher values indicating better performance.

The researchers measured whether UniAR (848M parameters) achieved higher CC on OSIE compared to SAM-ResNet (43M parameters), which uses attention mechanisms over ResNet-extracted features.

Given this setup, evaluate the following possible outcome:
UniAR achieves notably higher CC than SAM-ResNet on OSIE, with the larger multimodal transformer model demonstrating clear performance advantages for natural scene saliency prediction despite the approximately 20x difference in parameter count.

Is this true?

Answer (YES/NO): NO